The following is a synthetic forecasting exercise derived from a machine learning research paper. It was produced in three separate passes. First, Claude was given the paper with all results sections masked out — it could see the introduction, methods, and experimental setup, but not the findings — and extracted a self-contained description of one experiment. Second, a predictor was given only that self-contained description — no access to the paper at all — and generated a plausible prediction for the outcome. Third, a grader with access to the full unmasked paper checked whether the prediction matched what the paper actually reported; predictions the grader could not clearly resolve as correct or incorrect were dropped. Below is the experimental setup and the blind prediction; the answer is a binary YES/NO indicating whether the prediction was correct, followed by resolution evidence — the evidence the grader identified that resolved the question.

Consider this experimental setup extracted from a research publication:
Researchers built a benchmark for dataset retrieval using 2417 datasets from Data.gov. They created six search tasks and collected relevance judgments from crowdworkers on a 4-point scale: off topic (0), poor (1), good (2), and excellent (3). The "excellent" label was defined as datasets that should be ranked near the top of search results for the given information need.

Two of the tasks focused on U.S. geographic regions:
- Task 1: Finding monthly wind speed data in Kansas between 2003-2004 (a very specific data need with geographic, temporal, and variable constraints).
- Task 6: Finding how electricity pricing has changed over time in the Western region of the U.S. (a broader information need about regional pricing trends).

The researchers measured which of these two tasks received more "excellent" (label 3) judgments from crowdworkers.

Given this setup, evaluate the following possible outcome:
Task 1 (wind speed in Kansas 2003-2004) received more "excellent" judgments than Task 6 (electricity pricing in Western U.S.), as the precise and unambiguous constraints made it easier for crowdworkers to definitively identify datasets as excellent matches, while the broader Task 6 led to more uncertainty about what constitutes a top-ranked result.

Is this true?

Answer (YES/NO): NO